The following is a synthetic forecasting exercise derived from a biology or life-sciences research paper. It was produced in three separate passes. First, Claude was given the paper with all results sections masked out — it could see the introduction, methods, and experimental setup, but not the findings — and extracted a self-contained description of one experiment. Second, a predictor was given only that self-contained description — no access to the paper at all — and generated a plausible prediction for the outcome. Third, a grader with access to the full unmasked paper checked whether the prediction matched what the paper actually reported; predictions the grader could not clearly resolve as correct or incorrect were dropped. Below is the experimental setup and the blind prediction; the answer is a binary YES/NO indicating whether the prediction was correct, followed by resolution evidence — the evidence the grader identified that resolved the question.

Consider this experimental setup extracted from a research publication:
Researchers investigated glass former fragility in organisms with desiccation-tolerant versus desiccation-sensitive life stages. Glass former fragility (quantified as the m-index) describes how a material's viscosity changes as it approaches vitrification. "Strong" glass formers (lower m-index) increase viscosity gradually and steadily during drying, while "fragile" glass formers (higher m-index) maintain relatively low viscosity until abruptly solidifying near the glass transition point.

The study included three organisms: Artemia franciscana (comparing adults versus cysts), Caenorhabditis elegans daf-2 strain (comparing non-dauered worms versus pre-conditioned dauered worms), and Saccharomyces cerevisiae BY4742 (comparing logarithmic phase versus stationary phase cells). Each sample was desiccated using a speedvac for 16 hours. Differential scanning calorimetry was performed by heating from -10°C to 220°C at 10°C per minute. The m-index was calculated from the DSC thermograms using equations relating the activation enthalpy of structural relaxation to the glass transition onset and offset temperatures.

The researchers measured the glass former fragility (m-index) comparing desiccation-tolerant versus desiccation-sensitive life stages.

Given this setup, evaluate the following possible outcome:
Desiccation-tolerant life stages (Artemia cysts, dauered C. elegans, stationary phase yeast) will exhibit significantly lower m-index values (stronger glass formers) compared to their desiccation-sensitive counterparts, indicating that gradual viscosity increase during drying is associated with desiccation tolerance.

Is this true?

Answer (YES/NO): YES